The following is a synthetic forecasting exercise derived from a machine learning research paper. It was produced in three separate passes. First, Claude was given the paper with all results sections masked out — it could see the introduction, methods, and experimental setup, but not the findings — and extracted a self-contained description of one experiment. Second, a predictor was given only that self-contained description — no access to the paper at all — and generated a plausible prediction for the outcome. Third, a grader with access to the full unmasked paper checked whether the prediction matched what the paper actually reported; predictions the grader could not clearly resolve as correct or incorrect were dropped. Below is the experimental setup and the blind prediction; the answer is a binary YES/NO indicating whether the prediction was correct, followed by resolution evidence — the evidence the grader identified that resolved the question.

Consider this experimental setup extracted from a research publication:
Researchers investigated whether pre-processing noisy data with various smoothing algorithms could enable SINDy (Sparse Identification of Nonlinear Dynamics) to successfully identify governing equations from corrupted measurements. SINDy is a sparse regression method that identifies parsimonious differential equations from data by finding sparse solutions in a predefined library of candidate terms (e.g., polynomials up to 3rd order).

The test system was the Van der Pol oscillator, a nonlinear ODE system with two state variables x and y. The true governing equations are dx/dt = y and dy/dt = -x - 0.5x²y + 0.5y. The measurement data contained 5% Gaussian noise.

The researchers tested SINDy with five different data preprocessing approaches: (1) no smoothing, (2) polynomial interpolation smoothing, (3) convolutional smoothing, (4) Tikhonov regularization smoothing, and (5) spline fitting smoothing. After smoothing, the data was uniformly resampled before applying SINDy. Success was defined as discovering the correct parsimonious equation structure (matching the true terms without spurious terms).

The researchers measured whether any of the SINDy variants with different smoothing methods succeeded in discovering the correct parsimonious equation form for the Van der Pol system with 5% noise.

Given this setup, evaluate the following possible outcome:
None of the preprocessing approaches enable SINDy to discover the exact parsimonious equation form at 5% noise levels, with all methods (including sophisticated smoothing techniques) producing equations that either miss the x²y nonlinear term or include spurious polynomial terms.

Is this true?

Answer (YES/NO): YES